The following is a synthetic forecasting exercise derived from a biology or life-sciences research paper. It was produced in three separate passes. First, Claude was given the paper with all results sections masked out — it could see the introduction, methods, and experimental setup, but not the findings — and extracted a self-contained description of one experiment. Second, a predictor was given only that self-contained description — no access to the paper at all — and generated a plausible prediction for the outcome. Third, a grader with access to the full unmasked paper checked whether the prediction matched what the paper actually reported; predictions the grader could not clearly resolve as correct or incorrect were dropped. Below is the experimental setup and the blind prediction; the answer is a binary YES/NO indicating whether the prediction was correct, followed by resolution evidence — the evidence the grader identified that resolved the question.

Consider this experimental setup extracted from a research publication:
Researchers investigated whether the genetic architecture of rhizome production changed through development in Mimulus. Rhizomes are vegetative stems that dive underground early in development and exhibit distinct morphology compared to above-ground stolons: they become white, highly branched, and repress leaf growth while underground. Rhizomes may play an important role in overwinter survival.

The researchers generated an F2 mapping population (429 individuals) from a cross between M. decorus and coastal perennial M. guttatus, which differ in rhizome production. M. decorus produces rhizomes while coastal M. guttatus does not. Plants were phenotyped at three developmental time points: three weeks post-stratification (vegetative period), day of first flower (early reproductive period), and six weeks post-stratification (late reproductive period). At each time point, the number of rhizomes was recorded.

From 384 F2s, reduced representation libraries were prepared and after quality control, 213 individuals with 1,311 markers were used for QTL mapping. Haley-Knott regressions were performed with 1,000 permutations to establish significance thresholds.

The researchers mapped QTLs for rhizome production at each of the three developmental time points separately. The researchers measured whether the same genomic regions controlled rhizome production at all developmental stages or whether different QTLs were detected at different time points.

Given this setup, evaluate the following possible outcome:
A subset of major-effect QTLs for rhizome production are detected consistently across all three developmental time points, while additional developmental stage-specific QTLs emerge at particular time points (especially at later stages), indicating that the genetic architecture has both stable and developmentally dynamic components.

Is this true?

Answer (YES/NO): NO